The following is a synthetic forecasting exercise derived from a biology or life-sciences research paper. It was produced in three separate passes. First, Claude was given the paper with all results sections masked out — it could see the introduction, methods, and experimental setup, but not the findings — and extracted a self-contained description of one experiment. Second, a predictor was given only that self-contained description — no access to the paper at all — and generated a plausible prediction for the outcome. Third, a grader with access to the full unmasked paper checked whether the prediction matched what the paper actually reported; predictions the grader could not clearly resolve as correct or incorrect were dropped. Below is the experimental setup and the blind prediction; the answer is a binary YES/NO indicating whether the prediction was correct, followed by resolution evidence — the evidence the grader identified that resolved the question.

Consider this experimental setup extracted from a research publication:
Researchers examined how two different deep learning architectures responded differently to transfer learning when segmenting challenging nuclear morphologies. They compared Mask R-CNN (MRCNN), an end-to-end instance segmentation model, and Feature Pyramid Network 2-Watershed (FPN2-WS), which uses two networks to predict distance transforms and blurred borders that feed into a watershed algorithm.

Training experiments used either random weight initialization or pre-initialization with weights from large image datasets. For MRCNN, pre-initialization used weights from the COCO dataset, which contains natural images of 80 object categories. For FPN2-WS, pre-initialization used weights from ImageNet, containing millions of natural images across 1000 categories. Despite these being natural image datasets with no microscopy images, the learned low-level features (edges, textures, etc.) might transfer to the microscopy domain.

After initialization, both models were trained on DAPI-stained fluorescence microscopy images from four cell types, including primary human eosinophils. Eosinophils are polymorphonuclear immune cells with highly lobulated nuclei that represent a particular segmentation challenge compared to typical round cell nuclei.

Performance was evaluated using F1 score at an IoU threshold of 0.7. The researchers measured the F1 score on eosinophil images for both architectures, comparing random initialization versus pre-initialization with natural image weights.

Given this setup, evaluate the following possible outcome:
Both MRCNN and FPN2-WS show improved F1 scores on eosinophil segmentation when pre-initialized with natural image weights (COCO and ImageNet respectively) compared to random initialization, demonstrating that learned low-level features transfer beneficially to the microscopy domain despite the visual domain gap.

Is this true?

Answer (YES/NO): NO